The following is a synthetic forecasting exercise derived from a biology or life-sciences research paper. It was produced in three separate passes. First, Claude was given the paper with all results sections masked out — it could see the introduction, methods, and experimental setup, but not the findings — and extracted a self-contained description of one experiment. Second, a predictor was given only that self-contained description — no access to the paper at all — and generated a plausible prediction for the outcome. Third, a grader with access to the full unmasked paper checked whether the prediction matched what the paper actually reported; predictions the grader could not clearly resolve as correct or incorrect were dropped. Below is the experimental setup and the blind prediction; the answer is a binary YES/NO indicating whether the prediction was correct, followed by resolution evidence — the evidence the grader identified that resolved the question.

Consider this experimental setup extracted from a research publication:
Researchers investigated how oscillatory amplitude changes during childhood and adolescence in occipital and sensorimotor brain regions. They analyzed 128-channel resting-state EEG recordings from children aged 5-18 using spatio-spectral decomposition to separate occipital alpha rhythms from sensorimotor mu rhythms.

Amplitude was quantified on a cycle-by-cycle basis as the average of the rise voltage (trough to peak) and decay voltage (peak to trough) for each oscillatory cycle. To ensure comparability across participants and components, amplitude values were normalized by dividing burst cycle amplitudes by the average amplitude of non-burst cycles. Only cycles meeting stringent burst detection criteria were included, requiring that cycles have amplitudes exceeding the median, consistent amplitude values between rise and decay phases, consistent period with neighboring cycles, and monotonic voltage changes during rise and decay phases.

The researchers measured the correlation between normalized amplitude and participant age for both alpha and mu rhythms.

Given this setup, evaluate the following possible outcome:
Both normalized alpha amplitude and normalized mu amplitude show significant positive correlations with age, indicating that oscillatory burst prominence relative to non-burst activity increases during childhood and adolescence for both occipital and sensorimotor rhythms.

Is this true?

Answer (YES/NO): YES